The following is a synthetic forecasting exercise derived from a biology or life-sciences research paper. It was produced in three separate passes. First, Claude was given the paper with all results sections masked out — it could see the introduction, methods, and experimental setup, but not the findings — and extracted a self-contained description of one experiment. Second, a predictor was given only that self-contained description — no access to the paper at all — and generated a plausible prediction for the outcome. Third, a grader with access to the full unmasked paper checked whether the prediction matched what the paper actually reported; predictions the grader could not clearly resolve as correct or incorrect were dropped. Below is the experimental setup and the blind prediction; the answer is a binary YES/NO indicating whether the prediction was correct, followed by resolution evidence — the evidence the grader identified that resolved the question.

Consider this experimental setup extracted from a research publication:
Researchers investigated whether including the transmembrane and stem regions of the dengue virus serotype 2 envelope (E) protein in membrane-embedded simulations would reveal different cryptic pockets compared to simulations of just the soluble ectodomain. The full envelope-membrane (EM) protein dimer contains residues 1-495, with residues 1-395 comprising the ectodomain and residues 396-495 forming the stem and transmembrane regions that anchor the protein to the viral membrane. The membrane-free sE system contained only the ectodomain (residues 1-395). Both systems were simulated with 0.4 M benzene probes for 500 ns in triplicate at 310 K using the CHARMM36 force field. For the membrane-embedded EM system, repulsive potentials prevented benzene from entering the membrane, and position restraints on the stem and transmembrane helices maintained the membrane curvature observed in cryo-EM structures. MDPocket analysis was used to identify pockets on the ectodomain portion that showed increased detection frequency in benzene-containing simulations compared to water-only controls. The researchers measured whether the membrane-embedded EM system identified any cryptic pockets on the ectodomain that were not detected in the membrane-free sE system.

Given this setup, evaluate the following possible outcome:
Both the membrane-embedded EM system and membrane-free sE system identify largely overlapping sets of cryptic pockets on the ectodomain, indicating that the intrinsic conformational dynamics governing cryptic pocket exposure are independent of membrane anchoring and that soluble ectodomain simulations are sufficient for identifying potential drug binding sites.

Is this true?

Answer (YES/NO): NO